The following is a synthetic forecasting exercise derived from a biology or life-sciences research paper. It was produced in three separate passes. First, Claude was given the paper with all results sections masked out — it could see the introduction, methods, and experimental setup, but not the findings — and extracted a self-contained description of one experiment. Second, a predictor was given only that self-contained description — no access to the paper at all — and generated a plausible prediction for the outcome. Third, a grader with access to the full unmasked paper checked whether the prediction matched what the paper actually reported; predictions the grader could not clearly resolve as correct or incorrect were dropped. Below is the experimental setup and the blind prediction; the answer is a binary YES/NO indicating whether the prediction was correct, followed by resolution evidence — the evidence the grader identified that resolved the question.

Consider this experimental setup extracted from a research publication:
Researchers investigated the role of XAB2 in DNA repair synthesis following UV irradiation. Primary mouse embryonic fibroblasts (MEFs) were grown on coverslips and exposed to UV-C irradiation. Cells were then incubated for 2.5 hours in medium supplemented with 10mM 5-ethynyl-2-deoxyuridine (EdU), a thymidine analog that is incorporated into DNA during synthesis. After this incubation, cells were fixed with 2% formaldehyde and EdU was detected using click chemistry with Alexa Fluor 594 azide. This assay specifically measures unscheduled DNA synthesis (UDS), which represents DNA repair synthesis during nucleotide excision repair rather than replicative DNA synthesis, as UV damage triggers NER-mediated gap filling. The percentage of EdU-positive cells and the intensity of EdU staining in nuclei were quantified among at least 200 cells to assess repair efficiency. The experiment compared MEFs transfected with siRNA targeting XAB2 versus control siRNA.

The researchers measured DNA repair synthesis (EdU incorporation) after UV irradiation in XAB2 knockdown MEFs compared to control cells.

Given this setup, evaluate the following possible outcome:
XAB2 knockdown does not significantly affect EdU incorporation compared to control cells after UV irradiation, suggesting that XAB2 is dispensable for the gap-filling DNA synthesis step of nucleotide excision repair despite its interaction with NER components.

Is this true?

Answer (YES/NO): NO